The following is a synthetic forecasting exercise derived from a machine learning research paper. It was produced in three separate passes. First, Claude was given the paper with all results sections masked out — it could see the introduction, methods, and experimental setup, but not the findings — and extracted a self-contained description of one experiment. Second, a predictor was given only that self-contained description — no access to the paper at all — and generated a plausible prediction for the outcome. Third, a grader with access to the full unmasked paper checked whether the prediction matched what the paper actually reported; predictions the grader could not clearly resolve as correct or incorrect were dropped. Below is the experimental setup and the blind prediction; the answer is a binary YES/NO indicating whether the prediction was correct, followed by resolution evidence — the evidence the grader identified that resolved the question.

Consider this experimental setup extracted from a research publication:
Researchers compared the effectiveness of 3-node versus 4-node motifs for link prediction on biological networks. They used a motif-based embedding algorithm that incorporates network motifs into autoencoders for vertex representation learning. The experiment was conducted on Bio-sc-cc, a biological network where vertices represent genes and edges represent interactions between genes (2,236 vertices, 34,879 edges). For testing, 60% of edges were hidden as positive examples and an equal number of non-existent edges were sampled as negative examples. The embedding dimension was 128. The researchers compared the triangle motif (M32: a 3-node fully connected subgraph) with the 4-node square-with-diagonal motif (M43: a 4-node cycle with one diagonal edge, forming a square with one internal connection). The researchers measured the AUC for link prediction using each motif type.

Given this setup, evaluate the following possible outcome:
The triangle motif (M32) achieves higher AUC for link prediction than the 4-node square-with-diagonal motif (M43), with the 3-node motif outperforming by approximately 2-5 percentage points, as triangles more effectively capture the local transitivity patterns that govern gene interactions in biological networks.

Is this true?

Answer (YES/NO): NO